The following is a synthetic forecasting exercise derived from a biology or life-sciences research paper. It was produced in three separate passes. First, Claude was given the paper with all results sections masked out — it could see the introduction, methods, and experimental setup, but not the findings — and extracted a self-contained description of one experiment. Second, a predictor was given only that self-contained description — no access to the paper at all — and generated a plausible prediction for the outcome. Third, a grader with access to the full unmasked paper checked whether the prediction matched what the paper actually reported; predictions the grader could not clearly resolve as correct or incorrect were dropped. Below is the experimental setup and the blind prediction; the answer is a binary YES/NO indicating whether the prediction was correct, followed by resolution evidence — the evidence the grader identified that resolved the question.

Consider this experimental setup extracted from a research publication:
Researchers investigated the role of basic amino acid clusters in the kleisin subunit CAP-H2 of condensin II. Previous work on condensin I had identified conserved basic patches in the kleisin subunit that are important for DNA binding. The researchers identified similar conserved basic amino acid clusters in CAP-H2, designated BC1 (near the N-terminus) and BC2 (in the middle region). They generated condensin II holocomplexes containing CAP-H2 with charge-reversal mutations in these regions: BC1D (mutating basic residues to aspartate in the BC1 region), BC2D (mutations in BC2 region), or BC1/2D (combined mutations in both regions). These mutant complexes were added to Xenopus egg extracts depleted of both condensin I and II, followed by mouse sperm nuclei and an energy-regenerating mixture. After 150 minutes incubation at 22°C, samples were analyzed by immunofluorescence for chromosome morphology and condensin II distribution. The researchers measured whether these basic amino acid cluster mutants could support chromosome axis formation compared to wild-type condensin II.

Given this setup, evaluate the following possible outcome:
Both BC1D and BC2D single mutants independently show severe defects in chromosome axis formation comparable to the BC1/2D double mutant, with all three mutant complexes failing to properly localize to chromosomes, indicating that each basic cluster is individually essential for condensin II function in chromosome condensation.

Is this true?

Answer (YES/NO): NO